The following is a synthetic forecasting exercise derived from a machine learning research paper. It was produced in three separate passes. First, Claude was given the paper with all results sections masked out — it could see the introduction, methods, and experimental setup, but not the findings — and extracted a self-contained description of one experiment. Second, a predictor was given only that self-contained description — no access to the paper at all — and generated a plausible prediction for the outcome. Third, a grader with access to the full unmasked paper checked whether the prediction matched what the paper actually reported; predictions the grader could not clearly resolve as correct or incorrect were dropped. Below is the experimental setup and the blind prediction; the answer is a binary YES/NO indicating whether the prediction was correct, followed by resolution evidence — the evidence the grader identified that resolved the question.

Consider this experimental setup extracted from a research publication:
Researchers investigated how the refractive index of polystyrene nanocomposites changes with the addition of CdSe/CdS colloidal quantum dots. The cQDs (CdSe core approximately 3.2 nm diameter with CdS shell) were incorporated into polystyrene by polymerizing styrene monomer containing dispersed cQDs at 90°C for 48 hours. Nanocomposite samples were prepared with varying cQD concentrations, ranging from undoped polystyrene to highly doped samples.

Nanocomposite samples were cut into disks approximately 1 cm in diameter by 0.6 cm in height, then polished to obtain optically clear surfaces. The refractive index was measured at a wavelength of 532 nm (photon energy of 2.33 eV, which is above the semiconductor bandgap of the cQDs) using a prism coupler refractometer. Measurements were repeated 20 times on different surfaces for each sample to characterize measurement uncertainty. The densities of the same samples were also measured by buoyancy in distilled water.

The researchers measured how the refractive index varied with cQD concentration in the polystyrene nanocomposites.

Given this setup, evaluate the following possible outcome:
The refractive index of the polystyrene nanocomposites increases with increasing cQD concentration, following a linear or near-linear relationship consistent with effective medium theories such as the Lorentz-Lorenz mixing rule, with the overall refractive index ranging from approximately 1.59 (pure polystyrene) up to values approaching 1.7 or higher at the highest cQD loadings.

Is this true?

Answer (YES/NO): NO